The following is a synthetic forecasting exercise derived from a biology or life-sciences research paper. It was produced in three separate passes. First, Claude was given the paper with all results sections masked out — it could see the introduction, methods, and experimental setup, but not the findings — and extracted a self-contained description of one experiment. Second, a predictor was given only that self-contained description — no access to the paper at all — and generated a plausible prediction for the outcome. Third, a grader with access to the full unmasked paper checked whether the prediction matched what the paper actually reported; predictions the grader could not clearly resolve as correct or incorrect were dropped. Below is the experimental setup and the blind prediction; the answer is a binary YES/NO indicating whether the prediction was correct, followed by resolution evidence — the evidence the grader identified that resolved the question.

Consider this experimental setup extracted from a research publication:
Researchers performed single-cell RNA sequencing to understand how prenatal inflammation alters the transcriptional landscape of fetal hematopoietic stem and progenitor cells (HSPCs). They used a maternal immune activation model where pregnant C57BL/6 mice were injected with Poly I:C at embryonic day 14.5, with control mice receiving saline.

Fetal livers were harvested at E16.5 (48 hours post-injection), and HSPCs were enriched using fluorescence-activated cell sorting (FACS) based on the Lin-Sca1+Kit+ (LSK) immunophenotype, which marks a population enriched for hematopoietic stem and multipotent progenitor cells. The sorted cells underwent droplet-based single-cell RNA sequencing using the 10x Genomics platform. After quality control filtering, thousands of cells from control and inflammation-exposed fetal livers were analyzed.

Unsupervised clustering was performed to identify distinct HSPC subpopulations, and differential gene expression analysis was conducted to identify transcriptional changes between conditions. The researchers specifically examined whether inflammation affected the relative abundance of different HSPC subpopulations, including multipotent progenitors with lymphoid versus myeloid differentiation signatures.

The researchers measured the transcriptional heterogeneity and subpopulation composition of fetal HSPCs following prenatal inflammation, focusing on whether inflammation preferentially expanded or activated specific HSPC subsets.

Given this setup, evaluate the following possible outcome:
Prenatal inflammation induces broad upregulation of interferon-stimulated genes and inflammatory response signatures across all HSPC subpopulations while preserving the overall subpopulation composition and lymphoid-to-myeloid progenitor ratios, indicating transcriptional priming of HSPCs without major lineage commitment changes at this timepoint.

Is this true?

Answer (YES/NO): NO